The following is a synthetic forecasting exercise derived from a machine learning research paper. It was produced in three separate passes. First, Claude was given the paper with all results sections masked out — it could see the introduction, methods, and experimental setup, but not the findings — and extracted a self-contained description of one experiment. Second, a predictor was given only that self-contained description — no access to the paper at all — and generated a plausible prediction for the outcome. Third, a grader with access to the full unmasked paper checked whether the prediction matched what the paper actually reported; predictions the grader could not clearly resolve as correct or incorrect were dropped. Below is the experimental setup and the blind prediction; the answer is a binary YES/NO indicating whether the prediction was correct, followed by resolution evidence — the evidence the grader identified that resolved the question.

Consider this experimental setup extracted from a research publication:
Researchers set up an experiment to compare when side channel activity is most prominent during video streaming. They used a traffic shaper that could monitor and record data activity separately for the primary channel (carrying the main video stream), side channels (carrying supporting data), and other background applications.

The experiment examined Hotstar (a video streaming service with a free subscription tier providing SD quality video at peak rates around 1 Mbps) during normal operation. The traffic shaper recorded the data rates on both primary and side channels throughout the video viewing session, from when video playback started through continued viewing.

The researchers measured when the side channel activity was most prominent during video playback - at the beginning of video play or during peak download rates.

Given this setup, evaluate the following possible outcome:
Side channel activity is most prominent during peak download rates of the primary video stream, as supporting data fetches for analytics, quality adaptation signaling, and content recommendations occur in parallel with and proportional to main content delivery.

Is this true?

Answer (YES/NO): NO